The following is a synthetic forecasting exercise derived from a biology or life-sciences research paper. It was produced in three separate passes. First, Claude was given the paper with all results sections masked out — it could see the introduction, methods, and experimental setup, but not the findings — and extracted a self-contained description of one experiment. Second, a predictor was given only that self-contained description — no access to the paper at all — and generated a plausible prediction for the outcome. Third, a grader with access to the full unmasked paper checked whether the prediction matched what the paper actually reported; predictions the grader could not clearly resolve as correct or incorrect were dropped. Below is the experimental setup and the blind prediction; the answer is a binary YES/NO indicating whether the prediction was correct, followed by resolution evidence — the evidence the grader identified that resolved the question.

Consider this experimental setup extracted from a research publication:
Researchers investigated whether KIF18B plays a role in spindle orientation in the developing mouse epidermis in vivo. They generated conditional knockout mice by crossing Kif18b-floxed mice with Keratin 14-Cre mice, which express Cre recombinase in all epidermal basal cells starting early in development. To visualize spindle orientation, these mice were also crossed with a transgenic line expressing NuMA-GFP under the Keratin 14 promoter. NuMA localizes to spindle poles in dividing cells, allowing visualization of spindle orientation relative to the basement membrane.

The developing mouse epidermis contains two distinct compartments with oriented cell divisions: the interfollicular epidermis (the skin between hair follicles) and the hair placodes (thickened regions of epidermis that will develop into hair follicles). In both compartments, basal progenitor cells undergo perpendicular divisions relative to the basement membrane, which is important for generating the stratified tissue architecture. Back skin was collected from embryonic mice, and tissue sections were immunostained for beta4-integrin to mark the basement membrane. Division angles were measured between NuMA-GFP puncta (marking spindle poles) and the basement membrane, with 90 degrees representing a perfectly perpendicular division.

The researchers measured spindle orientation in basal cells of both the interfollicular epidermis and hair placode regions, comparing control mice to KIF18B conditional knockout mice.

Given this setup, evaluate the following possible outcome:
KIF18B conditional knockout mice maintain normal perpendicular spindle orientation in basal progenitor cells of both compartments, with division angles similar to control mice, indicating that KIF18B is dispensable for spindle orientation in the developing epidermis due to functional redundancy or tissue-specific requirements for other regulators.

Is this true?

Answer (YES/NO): NO